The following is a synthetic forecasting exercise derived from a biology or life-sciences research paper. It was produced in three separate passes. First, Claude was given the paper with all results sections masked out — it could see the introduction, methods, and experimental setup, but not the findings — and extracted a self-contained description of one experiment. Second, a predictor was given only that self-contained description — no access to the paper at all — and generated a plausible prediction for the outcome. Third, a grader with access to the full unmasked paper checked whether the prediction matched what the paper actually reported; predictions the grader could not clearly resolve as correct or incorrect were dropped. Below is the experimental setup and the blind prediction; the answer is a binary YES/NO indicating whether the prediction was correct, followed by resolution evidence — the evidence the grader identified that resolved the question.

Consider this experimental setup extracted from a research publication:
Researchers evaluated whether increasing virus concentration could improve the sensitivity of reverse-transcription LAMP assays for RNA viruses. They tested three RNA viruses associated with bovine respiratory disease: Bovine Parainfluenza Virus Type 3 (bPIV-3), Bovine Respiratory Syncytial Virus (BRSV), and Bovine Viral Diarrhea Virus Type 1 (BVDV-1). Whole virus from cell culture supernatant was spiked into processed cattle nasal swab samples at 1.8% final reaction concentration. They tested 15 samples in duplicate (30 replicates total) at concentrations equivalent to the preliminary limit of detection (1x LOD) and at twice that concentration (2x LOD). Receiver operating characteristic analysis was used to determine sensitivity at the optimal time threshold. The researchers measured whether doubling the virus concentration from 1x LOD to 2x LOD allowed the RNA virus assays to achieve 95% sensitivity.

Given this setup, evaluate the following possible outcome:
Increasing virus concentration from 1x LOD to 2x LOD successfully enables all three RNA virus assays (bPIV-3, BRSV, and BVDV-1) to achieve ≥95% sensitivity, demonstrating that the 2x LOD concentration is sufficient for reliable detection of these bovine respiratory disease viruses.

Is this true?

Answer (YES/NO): NO